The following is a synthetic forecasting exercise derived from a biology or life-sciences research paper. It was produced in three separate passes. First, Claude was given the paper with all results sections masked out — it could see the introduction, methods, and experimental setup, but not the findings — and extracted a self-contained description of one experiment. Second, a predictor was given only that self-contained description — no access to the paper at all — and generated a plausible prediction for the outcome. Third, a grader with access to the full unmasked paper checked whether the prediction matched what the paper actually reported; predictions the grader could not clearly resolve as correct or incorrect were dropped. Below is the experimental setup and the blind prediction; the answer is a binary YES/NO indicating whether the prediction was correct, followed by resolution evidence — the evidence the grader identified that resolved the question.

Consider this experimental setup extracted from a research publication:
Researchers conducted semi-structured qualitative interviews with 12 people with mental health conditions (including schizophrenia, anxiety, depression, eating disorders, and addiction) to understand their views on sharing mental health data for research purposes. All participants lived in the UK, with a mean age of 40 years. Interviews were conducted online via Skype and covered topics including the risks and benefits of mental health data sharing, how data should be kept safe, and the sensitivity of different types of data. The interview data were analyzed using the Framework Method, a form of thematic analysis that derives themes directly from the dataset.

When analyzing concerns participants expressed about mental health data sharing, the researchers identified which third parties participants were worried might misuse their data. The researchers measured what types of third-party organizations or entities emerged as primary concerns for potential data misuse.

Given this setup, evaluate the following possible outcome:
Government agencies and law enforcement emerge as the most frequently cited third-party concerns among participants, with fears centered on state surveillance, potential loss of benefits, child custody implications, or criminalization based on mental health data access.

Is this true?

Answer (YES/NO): NO